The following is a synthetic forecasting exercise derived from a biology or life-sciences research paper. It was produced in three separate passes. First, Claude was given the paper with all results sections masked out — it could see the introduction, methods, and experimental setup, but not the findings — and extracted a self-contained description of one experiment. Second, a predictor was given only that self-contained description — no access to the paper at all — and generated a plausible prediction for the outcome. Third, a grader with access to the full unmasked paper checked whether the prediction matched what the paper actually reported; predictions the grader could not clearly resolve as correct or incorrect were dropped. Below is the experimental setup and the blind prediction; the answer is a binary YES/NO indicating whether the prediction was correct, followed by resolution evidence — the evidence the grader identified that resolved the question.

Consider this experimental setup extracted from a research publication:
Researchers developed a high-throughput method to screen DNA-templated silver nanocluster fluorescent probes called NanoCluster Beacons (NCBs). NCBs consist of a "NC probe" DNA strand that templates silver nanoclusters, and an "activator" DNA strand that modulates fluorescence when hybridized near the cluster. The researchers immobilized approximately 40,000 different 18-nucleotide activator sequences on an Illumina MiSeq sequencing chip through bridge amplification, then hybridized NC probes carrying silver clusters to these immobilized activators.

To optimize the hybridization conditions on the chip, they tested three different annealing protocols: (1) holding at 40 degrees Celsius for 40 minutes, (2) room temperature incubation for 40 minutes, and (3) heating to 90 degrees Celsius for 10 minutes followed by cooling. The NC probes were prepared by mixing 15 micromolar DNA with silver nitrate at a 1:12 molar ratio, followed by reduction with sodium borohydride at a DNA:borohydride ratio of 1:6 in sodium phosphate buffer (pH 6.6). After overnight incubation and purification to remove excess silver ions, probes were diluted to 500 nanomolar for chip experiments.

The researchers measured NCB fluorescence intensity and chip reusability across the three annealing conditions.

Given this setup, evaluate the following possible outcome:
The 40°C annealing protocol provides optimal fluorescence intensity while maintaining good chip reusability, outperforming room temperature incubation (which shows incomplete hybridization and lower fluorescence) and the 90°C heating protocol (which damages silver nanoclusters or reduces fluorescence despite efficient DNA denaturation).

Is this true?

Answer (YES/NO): NO